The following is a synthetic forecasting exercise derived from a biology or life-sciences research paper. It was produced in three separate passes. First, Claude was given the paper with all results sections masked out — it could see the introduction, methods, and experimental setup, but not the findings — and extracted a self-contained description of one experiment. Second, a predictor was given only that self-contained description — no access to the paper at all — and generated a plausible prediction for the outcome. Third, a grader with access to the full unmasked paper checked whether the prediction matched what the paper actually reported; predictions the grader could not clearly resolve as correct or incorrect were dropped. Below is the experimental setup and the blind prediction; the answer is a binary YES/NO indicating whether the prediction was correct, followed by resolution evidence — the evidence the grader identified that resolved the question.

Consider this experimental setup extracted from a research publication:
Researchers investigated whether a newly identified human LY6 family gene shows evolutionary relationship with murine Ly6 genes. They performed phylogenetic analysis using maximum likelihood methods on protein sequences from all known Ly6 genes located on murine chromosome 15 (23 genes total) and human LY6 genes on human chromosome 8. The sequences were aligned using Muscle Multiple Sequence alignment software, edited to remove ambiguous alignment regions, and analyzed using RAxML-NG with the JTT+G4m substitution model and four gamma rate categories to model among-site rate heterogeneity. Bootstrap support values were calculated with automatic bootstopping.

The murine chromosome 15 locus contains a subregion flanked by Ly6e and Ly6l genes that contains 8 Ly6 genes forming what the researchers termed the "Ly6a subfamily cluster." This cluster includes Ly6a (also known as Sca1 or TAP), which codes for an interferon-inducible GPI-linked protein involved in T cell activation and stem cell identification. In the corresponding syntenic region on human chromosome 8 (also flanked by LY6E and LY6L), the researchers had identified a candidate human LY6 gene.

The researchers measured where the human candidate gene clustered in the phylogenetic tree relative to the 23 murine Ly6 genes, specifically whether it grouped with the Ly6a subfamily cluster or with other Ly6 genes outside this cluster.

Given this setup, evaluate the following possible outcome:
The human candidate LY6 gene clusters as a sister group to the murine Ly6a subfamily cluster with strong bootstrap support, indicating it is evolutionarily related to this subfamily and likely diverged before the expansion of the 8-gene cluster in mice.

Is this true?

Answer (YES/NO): YES